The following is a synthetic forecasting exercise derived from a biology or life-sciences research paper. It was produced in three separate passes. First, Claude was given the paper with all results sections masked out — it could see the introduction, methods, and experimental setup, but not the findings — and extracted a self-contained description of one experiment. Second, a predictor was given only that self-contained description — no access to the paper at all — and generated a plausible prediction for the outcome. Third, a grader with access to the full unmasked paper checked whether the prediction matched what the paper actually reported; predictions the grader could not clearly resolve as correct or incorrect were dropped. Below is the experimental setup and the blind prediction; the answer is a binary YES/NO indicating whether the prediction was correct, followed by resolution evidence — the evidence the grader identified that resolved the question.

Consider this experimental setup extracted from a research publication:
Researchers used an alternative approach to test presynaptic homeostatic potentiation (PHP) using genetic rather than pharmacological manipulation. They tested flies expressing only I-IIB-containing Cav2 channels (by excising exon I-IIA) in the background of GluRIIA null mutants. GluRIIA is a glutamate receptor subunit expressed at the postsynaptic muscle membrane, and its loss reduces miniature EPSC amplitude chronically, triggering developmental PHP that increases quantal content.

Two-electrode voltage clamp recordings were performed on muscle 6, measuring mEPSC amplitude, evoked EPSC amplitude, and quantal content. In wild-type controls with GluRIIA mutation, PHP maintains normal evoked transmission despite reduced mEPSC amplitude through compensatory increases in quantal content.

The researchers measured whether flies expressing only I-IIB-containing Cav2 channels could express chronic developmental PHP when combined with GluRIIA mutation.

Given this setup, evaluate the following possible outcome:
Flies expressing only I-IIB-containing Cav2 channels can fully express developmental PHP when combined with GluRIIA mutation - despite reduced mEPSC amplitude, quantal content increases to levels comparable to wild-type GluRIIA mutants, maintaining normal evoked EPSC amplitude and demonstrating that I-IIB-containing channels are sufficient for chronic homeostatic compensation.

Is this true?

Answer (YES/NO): YES